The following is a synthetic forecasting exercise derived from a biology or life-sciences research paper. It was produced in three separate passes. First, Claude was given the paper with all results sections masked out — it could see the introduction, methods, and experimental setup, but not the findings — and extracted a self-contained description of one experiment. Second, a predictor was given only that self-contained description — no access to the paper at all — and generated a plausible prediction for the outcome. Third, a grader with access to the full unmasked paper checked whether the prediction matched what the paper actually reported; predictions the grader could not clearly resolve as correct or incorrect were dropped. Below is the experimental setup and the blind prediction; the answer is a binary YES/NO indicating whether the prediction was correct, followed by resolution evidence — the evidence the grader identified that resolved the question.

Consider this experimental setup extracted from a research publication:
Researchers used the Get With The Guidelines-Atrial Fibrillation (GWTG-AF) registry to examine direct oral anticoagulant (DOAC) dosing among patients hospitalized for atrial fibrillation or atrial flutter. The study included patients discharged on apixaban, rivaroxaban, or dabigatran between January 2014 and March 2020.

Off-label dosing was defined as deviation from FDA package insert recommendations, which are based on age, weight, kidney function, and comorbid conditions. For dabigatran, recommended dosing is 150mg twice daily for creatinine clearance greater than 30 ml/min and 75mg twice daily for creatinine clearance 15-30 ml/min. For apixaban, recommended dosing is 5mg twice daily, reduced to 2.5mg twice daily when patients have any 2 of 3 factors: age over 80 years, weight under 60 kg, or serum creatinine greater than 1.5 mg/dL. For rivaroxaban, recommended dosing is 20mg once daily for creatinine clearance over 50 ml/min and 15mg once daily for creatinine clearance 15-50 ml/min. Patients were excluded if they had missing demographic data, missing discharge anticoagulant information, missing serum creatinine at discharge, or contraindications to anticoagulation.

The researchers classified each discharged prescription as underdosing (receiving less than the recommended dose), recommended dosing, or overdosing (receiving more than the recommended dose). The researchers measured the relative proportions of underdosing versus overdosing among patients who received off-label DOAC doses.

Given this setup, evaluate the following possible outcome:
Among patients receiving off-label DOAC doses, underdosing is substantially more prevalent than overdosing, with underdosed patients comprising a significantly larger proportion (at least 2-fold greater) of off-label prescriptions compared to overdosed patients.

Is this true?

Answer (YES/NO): YES